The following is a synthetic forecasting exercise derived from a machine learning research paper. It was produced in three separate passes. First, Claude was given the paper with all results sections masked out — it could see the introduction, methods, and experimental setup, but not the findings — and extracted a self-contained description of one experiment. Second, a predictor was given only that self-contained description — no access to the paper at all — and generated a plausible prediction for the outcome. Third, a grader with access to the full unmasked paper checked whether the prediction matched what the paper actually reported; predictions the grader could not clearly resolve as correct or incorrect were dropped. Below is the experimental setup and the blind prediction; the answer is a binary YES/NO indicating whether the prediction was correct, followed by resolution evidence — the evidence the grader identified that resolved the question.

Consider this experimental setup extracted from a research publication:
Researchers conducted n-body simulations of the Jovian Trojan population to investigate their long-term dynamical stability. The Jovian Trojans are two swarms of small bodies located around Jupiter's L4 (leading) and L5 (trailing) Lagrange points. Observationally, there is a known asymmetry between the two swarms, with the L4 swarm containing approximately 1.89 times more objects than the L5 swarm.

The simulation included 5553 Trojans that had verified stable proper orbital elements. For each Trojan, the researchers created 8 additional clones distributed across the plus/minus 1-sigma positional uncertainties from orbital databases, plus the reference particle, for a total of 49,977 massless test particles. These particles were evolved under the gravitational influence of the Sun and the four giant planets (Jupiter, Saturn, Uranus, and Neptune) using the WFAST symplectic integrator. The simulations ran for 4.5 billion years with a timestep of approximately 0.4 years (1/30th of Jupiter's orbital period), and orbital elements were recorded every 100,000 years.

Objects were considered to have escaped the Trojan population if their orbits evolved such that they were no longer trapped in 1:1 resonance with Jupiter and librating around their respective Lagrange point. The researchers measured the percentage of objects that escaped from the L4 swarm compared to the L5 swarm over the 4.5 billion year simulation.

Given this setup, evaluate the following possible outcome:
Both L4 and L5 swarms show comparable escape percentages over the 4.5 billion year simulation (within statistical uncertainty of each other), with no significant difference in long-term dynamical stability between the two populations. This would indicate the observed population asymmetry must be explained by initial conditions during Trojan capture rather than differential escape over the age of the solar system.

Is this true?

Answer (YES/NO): YES